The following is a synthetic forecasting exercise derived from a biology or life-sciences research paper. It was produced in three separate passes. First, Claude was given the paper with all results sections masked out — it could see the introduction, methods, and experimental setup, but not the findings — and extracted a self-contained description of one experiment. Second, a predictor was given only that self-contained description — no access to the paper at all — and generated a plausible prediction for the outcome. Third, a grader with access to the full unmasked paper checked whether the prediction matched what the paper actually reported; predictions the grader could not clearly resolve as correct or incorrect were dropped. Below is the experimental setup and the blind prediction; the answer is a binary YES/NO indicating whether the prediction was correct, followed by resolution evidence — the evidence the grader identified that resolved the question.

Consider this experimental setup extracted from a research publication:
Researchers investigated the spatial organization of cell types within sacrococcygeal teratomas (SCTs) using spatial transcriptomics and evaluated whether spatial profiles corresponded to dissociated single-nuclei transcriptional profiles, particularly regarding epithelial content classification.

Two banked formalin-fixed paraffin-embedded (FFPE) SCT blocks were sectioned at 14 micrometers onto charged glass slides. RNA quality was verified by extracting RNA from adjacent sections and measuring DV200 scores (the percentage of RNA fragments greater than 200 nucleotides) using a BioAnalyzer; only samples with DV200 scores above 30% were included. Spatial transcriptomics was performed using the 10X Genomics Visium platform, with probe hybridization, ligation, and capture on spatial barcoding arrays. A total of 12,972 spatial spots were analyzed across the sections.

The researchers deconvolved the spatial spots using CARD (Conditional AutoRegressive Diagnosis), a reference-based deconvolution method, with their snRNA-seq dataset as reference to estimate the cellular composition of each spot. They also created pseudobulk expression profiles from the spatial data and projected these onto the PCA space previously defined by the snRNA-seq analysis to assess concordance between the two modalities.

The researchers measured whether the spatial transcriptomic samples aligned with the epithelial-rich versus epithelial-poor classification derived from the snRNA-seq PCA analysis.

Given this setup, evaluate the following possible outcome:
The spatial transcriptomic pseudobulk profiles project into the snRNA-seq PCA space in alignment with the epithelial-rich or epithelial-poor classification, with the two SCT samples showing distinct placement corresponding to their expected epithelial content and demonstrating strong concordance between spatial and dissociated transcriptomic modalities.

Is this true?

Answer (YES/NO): NO